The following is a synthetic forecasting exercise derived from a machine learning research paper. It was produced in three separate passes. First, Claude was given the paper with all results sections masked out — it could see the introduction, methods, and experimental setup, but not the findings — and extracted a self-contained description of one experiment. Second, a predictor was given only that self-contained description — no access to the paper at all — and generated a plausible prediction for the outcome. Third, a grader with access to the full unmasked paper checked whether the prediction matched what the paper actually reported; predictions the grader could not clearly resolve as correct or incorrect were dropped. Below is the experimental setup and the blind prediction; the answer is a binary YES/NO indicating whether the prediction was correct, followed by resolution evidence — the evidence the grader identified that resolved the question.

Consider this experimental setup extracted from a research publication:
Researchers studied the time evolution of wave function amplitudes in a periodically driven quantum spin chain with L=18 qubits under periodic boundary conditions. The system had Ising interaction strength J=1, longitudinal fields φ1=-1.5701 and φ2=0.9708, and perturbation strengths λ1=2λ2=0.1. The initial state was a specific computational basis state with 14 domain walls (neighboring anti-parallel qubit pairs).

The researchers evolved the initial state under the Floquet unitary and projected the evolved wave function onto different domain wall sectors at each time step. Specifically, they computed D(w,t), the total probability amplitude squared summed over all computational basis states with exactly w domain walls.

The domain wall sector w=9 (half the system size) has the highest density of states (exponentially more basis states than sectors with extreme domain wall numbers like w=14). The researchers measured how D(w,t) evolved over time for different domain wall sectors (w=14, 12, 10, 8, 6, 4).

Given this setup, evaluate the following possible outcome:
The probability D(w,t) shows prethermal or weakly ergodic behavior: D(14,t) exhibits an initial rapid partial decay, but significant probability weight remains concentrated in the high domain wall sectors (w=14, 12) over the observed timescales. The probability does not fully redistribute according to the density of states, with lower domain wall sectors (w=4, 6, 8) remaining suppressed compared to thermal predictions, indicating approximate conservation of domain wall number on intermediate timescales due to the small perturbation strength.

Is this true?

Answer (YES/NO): NO